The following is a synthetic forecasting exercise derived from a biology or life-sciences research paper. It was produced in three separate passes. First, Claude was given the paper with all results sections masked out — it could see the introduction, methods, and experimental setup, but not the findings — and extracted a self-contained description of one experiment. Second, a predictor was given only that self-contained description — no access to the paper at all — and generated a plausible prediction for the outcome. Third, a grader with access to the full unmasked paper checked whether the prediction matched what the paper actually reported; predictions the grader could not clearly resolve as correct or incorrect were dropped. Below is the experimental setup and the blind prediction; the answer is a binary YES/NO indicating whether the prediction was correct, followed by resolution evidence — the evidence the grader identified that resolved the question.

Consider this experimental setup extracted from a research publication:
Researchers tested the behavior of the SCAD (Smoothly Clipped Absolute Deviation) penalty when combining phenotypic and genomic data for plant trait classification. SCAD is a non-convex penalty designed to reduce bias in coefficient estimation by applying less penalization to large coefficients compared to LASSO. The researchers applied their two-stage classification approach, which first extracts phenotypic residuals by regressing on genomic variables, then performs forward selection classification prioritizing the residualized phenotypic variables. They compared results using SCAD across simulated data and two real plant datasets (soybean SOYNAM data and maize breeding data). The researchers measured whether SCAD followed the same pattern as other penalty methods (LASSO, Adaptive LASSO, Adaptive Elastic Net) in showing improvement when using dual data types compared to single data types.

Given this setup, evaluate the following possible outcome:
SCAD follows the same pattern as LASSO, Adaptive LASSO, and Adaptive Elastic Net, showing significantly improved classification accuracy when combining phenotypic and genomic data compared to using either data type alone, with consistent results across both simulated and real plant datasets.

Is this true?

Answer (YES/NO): NO